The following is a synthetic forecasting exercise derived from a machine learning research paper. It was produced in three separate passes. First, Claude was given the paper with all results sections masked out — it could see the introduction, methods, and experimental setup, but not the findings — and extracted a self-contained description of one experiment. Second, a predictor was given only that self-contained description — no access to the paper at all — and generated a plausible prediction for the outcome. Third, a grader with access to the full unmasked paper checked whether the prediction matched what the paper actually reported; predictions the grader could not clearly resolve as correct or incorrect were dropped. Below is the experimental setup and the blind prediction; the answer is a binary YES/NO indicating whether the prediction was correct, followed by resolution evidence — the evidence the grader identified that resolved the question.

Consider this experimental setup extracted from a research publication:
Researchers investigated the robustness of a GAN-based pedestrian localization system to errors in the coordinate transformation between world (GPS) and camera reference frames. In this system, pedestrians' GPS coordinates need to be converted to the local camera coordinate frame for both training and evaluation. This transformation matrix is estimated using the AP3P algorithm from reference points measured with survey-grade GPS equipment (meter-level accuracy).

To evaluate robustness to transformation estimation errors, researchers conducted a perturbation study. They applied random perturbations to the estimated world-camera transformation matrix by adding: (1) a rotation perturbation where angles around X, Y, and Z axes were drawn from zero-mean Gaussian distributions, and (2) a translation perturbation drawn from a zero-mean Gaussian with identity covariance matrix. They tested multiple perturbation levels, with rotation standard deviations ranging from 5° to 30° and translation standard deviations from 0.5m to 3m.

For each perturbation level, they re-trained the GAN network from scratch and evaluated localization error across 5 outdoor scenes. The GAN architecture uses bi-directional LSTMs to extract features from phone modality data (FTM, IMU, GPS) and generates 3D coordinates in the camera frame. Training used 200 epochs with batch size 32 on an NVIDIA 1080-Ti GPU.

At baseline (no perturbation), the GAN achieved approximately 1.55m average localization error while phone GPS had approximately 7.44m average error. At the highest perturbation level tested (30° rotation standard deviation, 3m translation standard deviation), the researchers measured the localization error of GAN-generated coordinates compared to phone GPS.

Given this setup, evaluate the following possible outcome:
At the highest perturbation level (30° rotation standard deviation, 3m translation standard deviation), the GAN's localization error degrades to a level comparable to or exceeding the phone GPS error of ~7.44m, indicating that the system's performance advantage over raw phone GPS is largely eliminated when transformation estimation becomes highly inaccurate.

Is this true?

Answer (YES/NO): NO